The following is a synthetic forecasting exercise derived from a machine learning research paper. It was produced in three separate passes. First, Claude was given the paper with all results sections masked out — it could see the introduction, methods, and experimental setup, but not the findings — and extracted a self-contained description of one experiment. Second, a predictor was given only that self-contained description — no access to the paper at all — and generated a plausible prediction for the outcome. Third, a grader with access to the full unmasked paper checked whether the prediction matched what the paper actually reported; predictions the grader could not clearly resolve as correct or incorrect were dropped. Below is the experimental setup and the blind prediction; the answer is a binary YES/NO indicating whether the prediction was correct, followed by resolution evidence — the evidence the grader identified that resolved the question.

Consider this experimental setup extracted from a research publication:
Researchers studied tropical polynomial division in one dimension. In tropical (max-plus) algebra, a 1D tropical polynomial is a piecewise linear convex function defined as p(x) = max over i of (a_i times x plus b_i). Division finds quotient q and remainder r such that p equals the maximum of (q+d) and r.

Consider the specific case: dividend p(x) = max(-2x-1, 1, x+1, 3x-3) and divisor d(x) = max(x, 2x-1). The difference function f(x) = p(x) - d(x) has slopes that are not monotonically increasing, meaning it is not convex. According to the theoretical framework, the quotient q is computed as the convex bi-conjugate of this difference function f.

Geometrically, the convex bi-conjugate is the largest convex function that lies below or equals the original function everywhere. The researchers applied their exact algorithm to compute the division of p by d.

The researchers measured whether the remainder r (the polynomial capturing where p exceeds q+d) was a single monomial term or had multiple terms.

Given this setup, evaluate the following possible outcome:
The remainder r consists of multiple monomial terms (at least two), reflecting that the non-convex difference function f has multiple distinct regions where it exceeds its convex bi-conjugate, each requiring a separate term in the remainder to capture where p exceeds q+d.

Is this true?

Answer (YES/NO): NO